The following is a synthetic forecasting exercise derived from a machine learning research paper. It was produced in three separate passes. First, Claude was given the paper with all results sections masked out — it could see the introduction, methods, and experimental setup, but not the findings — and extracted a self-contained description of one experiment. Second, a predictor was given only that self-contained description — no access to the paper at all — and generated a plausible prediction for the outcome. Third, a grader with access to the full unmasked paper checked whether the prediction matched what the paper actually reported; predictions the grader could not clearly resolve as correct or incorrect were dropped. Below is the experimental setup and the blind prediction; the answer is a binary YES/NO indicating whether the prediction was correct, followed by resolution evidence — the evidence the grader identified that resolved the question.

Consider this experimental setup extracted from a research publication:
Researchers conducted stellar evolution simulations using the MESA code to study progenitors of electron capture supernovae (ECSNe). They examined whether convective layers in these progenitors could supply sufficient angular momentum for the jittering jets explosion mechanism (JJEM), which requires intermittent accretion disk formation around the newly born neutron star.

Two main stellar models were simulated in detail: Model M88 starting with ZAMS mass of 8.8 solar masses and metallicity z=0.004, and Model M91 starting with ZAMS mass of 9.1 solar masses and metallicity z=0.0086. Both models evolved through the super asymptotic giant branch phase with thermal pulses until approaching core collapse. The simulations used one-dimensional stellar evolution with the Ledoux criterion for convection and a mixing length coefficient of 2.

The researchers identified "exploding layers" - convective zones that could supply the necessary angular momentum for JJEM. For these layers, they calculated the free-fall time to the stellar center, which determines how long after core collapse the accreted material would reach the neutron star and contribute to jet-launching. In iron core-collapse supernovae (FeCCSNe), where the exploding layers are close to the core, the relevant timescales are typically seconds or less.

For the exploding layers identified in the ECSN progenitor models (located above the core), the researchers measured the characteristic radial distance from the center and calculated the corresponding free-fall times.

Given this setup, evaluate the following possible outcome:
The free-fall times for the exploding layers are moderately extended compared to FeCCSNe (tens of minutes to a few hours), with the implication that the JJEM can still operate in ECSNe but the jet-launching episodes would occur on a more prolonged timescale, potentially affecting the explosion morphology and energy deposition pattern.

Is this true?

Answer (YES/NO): NO